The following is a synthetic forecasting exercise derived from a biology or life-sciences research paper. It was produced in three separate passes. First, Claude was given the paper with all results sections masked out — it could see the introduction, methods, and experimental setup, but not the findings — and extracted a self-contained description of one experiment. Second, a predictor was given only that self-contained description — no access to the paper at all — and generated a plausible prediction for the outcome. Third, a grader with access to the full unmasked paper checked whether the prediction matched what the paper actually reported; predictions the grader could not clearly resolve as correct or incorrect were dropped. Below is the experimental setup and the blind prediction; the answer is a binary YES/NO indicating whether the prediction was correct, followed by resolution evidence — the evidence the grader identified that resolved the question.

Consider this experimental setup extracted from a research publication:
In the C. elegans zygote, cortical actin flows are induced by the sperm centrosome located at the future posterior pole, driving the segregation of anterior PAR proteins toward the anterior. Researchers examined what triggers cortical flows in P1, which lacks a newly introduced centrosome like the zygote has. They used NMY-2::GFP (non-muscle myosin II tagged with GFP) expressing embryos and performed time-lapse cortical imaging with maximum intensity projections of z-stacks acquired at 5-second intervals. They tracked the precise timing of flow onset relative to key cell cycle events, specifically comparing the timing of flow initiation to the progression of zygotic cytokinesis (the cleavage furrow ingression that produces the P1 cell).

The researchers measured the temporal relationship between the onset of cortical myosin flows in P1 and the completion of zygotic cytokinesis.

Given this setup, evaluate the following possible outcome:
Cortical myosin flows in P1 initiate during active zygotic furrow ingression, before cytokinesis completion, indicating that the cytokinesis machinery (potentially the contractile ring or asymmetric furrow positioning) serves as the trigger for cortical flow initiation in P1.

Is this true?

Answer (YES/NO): YES